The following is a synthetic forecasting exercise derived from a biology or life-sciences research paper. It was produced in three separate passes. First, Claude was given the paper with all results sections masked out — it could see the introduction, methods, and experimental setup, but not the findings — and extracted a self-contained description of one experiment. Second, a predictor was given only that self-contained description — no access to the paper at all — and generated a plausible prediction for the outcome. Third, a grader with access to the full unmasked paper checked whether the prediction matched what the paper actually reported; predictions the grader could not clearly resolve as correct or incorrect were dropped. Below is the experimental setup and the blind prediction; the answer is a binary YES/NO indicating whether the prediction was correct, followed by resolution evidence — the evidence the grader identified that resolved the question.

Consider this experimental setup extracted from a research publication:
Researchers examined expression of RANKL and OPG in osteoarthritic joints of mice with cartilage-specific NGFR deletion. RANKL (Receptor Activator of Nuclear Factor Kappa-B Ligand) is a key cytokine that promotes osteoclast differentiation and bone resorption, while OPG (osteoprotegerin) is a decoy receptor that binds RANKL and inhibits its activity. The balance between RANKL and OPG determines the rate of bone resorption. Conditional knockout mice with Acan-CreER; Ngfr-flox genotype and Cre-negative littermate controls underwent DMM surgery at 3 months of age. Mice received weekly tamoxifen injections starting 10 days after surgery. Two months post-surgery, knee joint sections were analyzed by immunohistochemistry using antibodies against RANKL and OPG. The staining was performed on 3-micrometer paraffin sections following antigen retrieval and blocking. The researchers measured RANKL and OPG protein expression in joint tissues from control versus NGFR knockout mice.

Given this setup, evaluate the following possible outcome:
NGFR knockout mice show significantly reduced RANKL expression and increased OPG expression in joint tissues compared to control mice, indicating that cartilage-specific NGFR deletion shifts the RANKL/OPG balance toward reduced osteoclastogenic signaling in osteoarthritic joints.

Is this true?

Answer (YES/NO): NO